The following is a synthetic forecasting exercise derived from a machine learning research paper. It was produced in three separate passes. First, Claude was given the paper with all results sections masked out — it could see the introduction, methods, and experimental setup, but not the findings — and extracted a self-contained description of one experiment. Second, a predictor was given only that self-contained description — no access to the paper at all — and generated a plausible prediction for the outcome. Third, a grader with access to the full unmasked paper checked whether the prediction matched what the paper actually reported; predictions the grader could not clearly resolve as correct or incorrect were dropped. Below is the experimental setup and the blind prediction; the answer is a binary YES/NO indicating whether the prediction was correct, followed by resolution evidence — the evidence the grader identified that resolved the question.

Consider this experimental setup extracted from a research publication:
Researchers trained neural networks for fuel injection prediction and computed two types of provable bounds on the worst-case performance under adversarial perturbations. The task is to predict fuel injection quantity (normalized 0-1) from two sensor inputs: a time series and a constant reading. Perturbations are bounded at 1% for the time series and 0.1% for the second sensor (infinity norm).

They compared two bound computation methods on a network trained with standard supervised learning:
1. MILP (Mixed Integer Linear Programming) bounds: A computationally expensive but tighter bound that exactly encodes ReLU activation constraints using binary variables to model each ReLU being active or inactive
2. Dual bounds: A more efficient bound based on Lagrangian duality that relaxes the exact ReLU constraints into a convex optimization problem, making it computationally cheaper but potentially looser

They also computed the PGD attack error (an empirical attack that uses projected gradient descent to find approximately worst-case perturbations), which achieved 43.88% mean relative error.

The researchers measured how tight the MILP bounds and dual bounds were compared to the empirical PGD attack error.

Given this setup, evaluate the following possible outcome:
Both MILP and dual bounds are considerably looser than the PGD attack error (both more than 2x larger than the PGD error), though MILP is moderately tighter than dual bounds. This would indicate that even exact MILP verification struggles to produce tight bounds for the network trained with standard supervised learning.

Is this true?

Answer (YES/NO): NO